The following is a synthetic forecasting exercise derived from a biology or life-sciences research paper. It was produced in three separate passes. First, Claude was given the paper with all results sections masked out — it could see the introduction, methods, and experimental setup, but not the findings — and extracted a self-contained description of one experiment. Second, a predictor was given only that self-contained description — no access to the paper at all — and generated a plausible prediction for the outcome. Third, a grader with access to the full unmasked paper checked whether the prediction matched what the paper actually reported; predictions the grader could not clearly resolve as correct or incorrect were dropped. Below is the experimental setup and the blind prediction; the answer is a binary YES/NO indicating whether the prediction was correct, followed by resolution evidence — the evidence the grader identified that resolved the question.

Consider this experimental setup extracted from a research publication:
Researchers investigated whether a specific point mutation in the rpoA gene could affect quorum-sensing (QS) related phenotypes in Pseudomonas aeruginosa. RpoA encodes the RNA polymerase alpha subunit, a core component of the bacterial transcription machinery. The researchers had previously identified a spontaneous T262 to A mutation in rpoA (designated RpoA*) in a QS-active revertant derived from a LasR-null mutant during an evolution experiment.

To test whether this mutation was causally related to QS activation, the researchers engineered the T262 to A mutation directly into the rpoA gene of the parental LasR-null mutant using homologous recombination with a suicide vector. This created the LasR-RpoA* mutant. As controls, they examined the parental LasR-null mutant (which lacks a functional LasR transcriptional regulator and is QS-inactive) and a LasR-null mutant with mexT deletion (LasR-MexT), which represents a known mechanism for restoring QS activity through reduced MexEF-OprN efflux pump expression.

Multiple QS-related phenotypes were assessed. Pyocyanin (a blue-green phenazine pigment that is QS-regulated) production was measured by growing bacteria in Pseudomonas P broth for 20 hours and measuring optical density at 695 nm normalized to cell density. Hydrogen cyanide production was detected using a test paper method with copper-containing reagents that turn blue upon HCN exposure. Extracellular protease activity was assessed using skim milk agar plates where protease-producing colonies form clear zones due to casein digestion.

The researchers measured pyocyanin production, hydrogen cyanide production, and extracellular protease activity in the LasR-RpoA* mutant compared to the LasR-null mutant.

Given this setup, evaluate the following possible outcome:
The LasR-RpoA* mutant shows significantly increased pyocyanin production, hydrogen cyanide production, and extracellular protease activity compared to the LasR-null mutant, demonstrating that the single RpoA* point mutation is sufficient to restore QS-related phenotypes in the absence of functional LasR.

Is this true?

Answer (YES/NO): YES